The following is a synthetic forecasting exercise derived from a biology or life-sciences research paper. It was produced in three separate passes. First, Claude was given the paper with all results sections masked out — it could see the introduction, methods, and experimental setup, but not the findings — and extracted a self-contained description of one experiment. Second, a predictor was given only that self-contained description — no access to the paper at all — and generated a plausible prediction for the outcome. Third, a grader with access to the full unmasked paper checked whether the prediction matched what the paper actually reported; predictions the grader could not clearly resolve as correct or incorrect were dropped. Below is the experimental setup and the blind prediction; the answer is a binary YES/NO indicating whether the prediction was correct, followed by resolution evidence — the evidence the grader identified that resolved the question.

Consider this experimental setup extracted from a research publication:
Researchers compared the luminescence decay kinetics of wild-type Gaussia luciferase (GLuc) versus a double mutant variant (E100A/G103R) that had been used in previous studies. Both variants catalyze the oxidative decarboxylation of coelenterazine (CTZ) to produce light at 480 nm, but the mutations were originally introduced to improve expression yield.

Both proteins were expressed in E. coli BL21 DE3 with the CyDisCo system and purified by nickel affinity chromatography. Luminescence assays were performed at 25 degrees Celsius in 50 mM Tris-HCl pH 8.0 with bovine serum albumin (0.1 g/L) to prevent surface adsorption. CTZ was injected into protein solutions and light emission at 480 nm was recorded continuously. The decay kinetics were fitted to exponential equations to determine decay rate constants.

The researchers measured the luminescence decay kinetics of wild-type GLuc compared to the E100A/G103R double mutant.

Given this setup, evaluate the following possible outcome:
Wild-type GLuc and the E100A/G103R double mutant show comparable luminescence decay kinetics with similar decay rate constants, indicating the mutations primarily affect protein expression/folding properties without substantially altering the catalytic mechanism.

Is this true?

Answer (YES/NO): NO